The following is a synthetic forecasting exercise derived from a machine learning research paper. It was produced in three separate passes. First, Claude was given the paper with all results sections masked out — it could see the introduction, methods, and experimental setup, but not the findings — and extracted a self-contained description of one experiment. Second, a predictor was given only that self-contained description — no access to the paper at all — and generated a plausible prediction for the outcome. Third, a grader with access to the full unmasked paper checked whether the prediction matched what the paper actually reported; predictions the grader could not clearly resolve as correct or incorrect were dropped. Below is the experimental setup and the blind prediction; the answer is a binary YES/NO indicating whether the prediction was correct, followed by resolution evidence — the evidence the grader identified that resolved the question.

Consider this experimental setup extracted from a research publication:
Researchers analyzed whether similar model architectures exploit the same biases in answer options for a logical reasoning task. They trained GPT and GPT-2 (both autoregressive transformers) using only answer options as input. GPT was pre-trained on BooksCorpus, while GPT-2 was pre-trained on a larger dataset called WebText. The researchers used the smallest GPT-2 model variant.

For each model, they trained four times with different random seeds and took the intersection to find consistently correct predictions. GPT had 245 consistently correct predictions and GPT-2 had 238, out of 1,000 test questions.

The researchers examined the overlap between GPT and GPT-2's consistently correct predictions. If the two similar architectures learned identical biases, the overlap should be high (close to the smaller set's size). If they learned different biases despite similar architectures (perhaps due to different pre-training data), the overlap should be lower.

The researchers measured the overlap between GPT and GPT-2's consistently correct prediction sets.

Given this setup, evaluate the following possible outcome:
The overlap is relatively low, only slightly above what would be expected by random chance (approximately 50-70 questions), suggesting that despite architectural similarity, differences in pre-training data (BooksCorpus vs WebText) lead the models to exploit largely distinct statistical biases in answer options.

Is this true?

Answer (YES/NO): NO